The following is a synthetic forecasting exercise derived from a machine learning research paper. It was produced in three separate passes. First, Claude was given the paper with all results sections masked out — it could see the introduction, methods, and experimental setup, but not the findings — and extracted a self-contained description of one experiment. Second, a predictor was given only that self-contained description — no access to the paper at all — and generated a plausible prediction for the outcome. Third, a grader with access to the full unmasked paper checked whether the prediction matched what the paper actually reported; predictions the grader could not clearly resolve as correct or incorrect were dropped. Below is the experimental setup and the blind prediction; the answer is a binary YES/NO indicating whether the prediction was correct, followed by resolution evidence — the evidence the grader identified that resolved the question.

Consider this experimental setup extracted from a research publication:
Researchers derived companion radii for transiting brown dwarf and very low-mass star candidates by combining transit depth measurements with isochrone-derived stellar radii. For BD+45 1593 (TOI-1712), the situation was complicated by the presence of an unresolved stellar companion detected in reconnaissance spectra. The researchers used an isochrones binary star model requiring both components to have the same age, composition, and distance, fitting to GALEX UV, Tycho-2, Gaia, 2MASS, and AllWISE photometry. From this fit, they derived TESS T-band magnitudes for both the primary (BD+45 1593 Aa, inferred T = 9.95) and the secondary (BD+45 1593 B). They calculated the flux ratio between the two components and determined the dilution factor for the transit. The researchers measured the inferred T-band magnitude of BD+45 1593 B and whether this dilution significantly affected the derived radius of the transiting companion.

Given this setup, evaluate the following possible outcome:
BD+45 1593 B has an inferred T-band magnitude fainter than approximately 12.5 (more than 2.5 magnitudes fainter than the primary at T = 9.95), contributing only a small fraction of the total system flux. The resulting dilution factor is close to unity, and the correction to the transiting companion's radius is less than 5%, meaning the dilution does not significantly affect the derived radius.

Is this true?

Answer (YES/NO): YES